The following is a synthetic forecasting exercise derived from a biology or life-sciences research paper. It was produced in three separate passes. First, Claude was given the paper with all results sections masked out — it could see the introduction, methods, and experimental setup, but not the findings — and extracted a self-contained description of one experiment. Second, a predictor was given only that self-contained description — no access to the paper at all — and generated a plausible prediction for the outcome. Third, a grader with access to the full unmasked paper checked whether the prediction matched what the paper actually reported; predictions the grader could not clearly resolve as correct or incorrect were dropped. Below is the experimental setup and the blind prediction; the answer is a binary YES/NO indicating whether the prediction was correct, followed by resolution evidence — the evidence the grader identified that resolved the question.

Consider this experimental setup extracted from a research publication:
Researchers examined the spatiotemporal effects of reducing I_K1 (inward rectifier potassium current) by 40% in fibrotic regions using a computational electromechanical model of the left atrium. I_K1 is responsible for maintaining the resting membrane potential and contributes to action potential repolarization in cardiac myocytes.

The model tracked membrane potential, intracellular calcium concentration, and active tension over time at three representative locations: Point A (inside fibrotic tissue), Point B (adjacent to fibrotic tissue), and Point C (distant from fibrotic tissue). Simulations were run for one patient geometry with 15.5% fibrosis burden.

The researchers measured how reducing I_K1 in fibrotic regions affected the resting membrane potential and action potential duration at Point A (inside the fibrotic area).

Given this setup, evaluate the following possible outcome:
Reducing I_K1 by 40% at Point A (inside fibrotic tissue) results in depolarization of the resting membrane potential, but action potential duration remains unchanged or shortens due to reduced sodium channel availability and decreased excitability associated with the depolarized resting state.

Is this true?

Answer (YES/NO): NO